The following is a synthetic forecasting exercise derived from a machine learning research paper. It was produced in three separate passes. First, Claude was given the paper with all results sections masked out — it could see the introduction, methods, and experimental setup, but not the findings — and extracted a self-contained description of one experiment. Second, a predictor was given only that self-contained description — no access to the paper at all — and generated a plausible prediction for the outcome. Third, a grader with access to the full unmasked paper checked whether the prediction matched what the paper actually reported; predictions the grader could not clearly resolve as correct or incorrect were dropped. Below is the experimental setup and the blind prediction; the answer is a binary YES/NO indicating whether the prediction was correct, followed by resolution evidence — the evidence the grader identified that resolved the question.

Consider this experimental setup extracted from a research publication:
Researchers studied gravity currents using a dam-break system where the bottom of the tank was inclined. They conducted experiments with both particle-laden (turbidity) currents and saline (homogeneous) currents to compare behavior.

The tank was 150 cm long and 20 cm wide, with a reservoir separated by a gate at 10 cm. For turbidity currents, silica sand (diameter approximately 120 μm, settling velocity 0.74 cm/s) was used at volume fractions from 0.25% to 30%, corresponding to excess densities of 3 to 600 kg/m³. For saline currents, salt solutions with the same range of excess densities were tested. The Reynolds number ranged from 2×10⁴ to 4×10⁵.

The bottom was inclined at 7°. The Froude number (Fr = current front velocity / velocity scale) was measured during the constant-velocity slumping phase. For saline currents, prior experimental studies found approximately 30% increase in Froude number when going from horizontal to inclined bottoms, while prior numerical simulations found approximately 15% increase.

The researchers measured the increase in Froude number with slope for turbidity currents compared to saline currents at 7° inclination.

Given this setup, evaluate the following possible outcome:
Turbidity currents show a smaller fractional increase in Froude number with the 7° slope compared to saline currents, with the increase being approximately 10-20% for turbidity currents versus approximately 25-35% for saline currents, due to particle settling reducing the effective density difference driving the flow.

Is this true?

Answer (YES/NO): NO